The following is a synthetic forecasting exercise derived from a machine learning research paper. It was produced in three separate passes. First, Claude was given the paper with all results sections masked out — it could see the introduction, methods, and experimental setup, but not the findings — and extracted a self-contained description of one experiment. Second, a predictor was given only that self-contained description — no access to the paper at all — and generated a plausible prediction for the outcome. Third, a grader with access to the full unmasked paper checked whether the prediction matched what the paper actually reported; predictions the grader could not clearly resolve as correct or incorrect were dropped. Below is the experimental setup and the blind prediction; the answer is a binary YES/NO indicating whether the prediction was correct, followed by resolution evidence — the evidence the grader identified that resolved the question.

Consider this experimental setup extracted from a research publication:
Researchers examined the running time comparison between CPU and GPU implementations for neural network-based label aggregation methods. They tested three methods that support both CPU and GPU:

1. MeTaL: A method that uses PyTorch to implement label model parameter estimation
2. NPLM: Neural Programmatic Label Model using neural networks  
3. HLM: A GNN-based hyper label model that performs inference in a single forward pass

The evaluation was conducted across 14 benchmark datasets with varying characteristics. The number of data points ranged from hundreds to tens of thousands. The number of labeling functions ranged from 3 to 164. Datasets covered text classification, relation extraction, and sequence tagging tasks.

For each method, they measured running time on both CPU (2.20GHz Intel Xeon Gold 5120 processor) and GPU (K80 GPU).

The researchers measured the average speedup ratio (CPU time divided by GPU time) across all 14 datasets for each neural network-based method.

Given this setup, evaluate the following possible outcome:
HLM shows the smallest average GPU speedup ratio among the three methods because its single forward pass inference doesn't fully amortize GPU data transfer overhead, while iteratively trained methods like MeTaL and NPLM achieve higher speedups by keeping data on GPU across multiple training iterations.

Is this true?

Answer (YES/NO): NO